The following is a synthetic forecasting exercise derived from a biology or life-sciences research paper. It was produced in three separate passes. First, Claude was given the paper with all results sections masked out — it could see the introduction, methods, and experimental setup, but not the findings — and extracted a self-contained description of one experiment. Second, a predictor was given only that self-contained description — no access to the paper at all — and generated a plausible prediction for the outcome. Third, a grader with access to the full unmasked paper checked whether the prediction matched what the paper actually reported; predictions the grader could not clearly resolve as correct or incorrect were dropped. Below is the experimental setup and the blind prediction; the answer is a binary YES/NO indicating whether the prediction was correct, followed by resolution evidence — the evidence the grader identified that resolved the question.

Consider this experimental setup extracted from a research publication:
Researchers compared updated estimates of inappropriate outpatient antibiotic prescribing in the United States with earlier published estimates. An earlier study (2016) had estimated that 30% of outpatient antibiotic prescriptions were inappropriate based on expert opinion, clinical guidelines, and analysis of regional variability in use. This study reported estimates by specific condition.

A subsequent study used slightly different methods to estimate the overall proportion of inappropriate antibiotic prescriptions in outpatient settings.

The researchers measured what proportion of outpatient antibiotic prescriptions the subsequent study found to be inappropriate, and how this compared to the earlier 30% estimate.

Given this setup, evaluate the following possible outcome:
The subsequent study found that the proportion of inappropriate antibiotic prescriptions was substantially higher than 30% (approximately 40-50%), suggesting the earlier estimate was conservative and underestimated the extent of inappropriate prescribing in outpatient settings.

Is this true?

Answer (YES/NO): NO